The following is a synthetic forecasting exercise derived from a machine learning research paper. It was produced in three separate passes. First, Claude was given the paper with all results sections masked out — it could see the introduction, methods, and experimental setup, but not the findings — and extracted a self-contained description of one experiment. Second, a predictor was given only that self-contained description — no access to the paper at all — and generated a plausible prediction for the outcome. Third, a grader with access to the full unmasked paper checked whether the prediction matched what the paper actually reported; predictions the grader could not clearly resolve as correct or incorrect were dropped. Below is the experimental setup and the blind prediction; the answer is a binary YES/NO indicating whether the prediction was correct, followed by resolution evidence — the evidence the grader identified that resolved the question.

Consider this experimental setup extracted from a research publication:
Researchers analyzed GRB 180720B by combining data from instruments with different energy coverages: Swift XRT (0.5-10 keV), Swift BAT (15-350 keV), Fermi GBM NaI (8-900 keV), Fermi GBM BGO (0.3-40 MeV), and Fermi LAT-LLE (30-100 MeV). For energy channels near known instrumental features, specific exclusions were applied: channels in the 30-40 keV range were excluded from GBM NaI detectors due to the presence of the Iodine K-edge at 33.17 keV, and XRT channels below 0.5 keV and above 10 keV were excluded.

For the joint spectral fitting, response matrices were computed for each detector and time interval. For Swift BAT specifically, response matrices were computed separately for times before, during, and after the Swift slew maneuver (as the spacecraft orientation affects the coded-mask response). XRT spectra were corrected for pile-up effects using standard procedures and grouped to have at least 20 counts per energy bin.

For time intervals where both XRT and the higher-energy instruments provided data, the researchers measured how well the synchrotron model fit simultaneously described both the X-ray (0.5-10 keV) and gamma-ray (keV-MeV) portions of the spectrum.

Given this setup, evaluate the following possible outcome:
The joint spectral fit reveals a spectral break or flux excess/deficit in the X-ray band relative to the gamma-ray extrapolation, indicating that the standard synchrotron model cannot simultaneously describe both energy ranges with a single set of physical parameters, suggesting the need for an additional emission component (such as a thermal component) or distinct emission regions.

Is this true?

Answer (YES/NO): NO